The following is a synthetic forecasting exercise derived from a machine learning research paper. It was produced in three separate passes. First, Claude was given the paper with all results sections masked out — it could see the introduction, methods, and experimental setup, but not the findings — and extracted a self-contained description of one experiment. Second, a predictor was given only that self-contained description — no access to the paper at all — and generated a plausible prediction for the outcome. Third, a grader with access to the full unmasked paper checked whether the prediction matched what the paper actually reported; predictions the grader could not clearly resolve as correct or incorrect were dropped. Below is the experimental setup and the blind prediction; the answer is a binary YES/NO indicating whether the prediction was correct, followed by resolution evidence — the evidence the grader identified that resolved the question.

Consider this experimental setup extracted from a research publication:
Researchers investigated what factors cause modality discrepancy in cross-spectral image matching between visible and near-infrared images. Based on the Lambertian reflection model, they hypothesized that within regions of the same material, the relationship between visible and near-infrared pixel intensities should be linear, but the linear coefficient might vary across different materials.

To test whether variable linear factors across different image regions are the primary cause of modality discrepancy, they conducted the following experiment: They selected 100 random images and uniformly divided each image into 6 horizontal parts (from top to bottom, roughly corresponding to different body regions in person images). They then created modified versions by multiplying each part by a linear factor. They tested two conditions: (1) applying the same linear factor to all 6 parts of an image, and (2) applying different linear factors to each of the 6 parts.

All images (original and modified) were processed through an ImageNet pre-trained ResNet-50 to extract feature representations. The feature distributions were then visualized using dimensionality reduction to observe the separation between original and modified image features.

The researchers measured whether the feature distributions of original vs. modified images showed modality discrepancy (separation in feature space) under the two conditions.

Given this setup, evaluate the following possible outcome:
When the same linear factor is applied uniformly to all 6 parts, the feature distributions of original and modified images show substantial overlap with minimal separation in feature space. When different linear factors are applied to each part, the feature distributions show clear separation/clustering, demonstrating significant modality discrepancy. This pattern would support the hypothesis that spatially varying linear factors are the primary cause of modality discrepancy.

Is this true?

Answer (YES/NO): YES